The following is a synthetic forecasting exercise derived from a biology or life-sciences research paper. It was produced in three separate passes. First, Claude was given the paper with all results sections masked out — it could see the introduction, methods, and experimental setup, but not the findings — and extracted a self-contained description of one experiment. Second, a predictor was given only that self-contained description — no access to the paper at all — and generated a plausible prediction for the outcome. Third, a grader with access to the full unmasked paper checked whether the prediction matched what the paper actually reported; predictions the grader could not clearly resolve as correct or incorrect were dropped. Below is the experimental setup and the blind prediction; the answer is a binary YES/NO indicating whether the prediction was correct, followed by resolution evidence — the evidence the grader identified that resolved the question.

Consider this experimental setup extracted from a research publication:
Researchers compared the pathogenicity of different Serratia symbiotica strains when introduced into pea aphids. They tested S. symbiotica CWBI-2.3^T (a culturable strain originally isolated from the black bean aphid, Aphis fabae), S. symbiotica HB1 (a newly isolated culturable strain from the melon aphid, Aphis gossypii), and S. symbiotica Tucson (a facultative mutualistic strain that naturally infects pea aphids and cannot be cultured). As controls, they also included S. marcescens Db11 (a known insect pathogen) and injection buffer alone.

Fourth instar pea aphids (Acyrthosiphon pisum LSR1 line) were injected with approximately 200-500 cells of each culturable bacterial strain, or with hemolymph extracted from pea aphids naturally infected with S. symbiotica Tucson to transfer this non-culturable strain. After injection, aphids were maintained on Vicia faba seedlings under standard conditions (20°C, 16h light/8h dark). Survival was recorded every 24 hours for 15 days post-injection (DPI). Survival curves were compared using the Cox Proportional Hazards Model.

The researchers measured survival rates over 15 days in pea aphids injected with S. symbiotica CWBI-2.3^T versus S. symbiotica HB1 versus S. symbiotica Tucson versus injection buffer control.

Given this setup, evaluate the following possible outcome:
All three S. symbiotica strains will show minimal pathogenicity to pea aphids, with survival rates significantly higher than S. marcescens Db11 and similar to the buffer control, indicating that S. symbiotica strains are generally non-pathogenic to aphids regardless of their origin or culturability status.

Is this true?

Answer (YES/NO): NO